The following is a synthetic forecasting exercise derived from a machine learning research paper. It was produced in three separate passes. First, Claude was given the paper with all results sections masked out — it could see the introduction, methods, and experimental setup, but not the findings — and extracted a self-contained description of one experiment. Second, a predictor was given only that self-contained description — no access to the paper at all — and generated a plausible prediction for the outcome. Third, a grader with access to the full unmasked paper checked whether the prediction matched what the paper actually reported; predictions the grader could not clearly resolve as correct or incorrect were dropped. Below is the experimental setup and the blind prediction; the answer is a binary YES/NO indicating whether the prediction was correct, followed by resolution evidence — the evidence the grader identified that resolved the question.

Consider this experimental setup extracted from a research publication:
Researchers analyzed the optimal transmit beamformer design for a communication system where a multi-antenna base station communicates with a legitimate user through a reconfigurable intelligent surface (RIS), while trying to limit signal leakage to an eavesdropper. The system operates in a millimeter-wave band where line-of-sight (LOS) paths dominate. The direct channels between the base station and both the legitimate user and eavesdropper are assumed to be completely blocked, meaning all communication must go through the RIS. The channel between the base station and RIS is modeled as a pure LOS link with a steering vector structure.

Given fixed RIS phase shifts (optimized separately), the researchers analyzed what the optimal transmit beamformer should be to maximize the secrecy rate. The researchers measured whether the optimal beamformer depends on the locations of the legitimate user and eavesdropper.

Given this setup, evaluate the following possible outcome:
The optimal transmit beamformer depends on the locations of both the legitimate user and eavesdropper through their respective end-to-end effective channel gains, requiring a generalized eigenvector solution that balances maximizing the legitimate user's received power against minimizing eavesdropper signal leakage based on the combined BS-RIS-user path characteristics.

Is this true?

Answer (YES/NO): NO